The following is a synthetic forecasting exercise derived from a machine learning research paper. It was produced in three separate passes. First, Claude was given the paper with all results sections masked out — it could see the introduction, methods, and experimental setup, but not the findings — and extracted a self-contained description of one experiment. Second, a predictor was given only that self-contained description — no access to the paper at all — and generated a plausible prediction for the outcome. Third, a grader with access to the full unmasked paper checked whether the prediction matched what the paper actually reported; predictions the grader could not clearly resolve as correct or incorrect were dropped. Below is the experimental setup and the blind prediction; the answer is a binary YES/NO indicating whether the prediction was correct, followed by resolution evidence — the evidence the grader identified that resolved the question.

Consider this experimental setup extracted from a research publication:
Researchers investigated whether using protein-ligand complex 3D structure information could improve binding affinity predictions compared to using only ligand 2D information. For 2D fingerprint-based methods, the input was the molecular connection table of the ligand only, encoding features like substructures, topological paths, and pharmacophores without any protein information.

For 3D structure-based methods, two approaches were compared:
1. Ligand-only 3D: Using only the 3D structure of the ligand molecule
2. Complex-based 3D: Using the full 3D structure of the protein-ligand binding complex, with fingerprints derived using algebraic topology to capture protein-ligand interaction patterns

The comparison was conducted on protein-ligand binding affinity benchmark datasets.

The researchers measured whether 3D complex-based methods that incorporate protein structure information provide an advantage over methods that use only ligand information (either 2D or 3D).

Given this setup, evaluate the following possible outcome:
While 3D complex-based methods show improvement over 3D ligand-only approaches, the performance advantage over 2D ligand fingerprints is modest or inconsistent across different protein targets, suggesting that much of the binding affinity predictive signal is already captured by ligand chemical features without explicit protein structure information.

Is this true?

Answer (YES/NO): NO